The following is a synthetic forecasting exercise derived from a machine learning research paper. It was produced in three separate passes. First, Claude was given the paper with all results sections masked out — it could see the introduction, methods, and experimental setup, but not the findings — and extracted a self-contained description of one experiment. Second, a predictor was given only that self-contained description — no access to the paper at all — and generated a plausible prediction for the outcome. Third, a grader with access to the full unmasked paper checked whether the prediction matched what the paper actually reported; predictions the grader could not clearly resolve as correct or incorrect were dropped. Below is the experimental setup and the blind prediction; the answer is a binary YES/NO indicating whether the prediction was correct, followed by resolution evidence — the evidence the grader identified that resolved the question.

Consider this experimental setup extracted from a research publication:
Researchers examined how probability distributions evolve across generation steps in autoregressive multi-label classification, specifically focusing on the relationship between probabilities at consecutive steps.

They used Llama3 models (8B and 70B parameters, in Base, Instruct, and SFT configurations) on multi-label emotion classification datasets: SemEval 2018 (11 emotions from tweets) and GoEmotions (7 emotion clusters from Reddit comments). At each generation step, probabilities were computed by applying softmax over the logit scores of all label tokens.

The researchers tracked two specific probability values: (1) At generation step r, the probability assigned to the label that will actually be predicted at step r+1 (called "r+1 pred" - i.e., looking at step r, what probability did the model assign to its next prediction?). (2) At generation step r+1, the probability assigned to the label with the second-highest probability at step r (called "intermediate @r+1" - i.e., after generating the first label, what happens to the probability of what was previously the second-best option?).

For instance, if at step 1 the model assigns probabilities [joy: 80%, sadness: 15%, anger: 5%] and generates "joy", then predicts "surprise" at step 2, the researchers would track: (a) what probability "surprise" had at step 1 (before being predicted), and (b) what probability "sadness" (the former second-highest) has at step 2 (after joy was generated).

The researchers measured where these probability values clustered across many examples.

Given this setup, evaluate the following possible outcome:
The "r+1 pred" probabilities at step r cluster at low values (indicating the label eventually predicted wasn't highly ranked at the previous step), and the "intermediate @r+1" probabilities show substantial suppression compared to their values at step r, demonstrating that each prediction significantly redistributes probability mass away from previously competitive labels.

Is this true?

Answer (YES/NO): YES